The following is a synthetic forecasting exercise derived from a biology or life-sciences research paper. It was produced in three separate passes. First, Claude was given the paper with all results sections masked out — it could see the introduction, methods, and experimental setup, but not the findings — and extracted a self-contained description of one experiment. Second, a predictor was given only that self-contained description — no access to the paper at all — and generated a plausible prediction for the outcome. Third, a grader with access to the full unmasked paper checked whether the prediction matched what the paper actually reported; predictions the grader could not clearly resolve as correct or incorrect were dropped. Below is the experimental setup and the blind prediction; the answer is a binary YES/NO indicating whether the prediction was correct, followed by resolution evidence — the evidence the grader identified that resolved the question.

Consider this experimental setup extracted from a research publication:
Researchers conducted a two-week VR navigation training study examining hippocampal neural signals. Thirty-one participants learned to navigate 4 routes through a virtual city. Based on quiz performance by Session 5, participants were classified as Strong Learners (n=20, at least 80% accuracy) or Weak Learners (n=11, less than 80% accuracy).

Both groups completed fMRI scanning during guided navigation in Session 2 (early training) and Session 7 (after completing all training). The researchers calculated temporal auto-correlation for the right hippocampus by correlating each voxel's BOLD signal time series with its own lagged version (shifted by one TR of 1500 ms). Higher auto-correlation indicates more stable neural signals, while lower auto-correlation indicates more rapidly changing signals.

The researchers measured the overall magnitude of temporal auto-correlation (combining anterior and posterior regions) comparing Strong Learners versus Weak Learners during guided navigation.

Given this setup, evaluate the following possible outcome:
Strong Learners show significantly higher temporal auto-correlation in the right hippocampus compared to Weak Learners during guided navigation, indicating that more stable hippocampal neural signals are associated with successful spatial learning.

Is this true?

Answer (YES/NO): NO